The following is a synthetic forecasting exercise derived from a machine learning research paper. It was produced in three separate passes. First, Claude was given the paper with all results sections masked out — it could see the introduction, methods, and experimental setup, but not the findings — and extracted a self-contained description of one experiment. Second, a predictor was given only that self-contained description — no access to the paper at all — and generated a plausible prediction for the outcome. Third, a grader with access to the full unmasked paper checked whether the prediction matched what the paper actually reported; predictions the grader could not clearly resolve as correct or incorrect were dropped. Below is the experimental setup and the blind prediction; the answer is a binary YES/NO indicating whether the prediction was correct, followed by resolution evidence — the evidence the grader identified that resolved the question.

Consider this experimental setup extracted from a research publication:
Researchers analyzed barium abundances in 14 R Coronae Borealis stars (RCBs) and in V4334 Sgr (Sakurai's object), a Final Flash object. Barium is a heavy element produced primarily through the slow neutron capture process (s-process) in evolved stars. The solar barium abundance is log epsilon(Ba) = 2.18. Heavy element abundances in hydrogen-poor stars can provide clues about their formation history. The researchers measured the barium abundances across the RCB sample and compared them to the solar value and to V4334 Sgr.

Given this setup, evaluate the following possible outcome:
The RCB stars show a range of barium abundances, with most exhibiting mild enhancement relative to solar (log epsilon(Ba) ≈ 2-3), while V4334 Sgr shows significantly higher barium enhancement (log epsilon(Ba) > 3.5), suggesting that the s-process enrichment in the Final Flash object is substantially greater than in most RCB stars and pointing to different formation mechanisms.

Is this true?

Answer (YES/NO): NO